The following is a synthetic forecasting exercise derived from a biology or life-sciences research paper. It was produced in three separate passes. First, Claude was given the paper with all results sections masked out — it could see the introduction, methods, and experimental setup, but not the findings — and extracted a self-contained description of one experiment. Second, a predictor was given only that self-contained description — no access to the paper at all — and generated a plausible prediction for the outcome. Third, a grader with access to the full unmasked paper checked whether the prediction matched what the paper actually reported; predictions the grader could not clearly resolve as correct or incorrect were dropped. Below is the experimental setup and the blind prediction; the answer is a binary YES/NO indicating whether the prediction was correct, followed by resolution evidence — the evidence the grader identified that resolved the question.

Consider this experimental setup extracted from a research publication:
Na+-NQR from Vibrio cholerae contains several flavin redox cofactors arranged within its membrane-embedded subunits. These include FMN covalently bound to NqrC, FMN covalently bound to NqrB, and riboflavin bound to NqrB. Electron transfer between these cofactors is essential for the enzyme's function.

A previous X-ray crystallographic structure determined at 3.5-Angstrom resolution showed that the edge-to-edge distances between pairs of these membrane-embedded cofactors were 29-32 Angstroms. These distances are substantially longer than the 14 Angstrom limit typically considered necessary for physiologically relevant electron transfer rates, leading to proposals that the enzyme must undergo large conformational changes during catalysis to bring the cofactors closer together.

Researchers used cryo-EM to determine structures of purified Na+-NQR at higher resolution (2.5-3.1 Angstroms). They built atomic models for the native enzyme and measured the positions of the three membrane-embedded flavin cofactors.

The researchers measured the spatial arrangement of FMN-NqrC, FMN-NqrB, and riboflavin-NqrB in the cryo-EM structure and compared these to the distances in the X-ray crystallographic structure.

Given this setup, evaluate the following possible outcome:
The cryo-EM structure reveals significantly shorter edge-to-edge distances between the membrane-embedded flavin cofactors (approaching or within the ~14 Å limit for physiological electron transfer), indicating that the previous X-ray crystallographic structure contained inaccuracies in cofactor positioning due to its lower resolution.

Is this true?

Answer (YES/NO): YES